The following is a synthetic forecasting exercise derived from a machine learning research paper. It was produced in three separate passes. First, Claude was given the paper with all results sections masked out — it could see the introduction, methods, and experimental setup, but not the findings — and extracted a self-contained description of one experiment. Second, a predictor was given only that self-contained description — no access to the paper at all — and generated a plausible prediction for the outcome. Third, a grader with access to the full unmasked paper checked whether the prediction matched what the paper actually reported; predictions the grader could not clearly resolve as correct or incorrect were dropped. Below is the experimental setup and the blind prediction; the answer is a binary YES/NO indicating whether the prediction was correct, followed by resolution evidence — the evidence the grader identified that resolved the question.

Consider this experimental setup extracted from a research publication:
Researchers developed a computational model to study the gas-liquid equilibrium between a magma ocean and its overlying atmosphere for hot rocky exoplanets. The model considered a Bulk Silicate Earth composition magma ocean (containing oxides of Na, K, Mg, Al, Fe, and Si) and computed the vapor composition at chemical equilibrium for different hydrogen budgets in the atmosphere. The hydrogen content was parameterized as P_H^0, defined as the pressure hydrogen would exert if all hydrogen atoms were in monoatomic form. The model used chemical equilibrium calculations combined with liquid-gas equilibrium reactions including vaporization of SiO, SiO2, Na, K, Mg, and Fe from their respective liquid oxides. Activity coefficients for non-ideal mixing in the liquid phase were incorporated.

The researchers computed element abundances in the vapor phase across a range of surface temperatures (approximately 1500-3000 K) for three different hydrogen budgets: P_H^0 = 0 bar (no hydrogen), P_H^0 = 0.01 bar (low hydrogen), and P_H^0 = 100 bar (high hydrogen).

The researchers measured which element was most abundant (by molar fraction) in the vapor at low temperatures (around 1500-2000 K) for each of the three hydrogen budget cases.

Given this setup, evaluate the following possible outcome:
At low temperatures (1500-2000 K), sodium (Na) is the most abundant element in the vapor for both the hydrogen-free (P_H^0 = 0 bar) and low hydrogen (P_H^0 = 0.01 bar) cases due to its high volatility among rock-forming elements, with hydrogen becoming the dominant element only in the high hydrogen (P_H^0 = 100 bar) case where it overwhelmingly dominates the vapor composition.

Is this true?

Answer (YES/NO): NO